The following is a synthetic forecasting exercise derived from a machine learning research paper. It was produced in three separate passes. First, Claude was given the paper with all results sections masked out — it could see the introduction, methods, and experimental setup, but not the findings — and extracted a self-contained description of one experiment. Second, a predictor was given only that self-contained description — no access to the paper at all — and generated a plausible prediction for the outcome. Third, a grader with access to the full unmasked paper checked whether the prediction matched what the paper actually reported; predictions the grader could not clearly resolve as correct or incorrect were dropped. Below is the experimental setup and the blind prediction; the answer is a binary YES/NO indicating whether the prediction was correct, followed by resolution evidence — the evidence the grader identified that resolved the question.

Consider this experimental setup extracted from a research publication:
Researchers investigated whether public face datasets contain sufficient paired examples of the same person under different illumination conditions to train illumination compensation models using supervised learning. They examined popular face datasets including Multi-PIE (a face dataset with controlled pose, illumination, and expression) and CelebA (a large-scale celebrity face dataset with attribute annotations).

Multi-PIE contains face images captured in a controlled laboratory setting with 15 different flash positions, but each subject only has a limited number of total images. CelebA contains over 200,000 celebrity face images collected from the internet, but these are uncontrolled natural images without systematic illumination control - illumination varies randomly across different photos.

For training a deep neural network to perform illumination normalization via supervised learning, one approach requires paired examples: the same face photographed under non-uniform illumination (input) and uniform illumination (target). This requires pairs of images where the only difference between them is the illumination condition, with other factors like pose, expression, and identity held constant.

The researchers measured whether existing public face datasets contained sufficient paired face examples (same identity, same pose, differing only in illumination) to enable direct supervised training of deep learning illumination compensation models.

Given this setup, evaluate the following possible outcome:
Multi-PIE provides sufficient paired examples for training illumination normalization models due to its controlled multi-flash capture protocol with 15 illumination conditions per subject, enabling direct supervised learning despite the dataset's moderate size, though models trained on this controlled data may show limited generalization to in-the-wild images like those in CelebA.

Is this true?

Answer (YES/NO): NO